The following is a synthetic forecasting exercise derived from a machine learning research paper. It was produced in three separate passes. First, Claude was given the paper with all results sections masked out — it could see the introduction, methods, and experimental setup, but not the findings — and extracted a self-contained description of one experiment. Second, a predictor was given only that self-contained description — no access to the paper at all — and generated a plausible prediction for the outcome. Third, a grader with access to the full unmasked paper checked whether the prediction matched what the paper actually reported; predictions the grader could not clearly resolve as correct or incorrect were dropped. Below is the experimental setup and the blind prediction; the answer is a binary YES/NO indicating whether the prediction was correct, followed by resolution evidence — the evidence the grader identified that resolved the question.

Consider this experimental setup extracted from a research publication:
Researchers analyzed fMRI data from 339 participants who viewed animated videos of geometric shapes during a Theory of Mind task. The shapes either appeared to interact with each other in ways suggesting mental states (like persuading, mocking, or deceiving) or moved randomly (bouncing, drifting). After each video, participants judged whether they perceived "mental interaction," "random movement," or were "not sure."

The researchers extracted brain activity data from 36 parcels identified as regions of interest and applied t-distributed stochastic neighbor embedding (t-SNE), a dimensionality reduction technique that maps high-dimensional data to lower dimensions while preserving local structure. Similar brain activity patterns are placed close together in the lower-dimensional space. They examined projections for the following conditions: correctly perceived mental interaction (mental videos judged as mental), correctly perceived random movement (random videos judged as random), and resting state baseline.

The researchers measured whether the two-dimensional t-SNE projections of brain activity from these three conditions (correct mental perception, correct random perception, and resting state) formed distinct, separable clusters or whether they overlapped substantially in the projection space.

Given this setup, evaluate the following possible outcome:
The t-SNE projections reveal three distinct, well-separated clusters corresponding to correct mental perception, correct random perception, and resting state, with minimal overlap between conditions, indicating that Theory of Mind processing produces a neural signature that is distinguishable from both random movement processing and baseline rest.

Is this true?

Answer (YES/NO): YES